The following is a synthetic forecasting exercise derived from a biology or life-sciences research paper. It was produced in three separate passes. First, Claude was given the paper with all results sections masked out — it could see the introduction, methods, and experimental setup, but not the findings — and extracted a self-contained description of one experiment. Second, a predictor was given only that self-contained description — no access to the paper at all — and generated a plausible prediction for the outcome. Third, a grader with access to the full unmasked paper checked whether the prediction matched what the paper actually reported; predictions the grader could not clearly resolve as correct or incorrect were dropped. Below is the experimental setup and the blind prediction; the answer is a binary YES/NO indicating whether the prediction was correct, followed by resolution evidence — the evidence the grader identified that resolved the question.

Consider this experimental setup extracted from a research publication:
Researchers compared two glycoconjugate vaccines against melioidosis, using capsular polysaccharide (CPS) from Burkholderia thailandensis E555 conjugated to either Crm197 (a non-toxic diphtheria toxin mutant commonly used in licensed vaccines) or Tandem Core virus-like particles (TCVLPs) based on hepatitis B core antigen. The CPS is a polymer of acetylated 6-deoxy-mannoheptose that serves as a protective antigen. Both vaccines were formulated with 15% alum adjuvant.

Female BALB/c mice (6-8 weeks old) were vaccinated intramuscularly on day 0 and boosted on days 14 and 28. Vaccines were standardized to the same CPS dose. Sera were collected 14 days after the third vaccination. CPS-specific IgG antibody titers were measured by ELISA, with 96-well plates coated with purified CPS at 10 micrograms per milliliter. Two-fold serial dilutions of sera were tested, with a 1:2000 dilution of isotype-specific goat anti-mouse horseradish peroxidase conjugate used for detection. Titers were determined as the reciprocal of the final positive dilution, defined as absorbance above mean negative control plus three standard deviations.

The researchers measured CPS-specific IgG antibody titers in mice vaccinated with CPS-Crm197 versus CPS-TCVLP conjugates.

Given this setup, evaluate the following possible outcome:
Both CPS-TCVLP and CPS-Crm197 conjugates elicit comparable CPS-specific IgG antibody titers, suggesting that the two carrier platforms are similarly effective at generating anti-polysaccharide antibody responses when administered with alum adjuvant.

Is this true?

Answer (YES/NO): NO